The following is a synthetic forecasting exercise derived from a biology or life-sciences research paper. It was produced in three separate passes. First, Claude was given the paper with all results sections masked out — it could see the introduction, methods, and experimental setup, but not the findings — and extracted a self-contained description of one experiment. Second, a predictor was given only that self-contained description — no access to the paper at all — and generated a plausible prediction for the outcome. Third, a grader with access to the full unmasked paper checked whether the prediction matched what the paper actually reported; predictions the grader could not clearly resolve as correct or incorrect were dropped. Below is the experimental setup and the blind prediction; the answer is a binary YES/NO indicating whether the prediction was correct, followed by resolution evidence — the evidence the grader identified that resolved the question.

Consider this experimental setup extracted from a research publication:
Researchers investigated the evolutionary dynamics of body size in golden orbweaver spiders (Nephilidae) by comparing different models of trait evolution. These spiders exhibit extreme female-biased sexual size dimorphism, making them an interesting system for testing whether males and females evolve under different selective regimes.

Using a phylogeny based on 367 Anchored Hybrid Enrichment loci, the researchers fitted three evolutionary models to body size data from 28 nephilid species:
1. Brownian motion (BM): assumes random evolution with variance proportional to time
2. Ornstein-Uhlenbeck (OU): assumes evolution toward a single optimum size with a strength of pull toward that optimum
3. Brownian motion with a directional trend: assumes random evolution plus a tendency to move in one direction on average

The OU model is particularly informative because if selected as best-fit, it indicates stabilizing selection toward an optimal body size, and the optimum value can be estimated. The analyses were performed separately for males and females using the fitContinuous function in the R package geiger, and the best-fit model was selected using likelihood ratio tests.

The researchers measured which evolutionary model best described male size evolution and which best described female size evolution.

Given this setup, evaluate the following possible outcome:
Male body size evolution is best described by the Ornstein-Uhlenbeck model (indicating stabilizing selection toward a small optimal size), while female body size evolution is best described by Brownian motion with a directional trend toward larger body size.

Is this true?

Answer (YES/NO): NO